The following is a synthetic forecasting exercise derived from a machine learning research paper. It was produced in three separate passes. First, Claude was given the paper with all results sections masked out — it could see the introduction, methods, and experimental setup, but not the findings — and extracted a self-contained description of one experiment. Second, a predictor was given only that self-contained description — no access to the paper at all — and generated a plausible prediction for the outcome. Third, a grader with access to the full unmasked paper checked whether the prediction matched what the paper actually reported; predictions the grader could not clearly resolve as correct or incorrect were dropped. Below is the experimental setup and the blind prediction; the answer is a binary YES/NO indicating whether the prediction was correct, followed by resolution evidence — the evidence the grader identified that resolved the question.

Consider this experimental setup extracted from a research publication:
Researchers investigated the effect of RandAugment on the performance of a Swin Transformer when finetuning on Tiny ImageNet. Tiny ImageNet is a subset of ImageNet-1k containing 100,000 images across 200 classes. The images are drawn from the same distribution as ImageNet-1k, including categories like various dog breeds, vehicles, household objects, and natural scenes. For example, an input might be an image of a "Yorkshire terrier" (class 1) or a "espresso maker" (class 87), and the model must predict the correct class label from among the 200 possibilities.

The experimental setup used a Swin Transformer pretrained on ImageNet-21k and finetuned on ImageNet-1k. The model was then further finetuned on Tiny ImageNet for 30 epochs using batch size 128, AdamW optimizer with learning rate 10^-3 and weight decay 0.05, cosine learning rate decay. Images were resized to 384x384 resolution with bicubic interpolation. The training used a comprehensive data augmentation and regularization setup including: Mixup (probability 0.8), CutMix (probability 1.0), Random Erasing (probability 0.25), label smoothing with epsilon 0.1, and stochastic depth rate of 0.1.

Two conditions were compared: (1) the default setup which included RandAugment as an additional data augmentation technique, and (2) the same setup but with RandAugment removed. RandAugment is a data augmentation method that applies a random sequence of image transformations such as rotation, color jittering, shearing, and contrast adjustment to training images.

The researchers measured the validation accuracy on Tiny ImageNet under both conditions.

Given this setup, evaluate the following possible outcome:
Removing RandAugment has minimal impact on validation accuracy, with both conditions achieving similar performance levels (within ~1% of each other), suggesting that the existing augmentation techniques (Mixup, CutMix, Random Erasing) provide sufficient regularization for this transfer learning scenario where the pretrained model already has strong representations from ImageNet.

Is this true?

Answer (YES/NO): YES